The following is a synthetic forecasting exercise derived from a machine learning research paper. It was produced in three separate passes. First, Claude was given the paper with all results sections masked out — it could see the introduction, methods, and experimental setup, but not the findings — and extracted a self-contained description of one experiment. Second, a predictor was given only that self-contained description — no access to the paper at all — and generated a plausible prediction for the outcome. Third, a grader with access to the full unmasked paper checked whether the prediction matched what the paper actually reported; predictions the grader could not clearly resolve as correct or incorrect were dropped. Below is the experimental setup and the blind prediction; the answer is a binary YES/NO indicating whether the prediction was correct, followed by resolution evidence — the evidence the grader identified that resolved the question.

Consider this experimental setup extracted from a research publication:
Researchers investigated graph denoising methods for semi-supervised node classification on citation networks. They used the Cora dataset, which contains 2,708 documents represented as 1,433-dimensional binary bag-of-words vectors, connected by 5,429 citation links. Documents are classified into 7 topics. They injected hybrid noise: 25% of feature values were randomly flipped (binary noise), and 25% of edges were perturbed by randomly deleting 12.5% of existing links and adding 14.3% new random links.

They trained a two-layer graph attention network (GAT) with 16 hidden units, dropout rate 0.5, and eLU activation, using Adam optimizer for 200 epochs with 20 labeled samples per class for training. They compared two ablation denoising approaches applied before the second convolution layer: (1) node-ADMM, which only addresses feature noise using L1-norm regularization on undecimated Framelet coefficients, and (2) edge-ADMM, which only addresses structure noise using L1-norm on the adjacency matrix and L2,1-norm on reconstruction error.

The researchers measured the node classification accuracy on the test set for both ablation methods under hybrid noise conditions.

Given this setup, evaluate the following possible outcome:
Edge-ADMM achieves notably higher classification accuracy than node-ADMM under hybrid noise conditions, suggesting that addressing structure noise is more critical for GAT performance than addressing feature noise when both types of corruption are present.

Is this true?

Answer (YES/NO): NO